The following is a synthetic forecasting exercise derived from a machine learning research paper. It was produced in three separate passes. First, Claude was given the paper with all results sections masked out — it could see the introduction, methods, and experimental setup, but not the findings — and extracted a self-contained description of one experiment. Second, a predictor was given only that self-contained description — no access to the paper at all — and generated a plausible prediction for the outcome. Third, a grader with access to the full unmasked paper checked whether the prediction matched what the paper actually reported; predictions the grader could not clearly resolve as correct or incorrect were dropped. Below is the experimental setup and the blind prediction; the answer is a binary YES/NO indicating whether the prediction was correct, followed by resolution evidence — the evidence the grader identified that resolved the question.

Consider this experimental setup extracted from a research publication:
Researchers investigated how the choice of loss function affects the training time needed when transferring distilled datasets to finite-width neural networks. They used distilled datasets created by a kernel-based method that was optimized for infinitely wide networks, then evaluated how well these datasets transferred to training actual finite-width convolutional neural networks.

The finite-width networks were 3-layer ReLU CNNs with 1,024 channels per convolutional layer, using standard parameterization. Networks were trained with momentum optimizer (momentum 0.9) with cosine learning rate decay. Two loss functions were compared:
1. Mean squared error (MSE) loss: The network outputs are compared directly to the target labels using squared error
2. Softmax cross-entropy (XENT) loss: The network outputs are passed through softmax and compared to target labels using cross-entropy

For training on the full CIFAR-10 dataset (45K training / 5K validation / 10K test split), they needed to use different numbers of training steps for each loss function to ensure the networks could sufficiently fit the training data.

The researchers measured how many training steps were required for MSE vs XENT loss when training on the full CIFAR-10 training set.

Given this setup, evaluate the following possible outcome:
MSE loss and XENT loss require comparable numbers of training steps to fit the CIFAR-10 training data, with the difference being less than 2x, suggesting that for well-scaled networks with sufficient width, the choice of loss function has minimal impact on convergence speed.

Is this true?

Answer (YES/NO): NO